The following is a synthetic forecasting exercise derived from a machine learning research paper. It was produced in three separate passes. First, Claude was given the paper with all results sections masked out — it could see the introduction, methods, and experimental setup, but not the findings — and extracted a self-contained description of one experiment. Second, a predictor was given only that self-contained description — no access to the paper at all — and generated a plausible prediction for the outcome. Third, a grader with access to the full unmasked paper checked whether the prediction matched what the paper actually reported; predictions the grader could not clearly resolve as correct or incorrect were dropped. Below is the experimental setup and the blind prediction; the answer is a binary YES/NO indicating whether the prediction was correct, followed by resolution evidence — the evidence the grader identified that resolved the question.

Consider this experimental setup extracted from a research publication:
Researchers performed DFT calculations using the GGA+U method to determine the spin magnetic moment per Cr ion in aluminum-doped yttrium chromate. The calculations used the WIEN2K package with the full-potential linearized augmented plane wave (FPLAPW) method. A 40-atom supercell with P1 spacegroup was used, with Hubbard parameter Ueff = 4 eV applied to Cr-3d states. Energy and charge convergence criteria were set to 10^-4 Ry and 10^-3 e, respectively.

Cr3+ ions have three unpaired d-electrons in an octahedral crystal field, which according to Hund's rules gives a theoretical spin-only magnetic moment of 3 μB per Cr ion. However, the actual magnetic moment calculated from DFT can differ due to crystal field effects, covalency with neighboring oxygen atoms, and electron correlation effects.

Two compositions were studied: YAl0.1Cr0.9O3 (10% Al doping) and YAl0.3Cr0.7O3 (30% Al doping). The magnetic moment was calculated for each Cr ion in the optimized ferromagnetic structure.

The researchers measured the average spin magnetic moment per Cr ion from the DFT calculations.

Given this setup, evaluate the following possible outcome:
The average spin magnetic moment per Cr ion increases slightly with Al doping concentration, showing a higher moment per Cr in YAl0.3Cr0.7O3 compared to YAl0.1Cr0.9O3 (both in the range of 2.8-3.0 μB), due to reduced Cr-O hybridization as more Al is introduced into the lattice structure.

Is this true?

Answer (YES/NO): NO